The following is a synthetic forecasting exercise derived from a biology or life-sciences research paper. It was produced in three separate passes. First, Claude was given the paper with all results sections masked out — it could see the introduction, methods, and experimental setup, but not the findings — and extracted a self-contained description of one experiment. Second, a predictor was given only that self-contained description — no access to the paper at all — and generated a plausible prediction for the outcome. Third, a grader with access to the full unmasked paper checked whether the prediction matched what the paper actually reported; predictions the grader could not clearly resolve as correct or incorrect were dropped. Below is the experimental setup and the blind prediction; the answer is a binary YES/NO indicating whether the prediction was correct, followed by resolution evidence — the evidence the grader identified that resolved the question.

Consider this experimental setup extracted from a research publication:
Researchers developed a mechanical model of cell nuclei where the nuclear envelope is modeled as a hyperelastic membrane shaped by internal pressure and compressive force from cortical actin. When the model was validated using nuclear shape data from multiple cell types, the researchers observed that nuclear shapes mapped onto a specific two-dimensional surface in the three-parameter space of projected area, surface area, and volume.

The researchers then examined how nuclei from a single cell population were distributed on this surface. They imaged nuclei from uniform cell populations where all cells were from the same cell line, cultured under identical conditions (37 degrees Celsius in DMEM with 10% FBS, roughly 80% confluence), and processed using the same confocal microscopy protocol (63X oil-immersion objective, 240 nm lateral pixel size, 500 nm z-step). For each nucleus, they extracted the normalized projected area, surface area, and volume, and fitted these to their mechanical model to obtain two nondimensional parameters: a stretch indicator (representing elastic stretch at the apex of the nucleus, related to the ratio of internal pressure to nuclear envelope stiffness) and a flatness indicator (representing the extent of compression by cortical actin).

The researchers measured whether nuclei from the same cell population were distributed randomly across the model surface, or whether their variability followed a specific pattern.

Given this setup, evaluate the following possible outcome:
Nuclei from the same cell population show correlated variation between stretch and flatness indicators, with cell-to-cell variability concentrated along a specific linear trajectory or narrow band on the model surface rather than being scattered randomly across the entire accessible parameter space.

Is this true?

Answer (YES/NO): NO